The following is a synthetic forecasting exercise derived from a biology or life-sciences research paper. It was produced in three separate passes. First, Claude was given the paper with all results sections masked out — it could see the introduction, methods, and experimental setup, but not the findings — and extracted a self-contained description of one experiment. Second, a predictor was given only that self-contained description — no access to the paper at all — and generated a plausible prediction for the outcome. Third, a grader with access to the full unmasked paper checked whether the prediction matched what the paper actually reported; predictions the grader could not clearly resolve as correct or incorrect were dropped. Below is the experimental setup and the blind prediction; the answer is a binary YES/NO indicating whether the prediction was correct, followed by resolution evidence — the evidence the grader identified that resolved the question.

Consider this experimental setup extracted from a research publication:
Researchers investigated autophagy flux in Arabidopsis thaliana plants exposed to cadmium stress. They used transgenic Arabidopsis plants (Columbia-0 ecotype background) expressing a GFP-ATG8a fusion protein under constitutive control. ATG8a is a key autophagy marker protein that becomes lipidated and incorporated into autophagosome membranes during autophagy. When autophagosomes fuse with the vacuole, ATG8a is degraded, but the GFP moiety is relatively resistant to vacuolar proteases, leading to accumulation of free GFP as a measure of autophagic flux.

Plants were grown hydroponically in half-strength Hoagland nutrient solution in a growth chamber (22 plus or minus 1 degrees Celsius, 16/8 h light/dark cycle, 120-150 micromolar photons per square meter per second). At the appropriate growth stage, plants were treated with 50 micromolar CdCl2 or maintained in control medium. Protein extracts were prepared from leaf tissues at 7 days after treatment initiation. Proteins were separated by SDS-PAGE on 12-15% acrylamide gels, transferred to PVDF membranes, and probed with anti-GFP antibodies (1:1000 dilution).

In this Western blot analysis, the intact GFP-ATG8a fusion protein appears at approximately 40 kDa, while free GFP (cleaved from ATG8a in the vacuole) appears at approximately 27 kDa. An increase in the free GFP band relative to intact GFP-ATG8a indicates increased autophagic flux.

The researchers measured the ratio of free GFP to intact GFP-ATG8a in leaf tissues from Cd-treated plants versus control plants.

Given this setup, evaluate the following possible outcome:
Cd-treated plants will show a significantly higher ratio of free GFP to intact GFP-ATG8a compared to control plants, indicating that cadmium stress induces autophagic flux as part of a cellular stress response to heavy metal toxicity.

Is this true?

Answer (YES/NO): YES